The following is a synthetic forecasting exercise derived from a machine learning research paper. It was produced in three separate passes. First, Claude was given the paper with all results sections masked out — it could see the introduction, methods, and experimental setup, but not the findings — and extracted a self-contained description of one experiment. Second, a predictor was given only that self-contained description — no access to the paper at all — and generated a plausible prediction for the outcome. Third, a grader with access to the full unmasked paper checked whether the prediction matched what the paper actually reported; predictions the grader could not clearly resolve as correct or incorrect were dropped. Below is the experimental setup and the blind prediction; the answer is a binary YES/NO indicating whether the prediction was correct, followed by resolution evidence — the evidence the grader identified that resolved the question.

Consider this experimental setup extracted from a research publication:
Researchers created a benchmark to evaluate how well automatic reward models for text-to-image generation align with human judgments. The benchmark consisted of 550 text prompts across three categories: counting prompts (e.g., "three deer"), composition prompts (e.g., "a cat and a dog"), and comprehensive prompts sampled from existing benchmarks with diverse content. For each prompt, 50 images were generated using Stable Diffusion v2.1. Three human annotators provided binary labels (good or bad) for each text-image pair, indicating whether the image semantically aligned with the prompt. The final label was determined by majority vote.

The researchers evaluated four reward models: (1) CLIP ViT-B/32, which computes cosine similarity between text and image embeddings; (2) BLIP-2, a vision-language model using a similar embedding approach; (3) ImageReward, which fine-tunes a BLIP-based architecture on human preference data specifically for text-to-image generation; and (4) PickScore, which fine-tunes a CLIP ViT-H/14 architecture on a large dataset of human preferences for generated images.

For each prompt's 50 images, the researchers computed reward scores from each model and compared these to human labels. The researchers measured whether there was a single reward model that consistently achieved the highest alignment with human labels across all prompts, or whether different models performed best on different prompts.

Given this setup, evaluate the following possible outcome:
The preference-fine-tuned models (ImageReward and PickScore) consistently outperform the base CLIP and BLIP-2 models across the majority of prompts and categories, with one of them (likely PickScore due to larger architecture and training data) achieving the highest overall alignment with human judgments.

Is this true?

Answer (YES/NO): YES